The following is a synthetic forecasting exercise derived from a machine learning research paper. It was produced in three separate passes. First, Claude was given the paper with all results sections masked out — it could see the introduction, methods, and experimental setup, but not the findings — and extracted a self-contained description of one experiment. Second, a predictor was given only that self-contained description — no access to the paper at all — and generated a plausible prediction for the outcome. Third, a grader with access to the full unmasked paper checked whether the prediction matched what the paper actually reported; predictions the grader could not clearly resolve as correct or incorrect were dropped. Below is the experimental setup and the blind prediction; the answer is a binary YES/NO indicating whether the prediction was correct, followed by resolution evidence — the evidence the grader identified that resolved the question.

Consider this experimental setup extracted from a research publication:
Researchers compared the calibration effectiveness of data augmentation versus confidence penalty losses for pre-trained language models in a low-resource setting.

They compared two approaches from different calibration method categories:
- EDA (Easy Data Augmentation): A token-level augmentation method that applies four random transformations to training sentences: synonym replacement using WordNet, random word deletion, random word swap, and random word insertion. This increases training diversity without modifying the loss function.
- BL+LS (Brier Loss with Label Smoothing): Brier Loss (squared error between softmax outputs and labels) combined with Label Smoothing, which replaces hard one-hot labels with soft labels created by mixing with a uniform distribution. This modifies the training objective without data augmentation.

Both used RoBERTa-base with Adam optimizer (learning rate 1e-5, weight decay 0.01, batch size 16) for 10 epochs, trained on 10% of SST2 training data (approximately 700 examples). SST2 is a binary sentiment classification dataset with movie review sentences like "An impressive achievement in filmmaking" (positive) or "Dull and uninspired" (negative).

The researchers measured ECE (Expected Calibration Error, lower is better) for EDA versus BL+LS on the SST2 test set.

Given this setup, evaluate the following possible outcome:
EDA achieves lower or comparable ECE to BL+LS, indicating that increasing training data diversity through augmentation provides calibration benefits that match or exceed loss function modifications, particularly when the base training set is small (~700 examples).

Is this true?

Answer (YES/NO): YES